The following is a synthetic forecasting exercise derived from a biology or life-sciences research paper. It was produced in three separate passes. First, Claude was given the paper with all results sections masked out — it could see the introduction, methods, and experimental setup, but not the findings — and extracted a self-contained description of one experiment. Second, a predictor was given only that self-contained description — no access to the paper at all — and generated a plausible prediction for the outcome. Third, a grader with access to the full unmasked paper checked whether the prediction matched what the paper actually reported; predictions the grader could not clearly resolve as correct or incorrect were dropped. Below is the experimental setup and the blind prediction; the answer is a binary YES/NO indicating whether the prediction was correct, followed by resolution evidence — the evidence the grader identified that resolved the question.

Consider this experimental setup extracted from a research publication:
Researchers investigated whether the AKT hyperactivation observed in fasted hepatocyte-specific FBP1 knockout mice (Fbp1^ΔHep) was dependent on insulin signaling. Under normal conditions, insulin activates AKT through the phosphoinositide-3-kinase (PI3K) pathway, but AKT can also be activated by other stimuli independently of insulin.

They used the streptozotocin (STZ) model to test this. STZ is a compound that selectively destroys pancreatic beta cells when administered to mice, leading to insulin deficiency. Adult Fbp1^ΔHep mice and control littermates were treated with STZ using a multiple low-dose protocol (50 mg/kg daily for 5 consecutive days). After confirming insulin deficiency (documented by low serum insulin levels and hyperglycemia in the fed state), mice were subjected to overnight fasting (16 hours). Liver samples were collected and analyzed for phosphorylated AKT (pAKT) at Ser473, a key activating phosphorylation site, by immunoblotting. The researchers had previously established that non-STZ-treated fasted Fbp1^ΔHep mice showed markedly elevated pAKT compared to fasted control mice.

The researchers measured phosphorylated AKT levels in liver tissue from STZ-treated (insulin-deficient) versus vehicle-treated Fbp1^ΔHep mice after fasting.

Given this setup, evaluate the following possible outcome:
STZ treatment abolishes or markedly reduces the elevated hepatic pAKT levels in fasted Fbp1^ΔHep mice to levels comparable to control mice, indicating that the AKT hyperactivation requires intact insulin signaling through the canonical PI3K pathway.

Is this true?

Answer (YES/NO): YES